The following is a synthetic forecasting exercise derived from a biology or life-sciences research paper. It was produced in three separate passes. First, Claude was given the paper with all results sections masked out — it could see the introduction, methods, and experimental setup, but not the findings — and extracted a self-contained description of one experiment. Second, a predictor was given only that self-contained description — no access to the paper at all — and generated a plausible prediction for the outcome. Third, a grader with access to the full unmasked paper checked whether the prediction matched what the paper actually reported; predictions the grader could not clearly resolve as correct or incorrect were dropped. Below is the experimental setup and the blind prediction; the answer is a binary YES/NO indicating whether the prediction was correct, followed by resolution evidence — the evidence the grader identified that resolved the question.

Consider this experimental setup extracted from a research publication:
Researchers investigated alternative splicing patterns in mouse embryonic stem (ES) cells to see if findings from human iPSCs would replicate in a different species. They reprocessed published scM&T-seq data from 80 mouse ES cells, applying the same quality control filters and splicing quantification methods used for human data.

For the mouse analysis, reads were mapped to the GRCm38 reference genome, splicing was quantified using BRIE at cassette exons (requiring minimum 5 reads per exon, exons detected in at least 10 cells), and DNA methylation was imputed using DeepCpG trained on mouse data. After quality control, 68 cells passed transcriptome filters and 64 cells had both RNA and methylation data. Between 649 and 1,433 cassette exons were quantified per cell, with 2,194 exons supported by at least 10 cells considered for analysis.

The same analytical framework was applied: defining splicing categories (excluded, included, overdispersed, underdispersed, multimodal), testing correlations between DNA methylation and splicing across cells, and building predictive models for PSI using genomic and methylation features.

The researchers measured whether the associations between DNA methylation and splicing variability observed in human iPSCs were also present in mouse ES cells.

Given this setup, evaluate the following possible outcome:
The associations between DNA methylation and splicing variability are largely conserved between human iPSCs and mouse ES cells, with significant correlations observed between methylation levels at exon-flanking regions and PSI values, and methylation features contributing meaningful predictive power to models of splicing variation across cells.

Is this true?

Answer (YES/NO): NO